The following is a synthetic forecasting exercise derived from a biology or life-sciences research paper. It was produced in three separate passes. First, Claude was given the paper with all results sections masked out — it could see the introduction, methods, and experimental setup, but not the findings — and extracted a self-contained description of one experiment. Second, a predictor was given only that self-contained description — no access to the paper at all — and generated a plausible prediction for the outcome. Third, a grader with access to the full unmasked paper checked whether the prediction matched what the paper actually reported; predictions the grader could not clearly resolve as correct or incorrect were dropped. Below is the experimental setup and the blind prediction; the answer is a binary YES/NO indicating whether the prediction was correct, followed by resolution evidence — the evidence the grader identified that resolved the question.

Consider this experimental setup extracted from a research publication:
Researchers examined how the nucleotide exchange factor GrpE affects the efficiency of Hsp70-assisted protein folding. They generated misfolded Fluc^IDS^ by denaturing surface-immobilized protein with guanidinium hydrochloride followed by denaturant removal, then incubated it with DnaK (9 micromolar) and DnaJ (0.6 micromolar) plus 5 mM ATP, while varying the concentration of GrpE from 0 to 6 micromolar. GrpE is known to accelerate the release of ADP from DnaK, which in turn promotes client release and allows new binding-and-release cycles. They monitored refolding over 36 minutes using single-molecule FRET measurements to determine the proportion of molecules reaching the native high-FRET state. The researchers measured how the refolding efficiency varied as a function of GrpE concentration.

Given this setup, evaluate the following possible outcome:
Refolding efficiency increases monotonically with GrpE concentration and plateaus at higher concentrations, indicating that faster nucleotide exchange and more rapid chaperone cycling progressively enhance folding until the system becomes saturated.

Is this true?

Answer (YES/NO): NO